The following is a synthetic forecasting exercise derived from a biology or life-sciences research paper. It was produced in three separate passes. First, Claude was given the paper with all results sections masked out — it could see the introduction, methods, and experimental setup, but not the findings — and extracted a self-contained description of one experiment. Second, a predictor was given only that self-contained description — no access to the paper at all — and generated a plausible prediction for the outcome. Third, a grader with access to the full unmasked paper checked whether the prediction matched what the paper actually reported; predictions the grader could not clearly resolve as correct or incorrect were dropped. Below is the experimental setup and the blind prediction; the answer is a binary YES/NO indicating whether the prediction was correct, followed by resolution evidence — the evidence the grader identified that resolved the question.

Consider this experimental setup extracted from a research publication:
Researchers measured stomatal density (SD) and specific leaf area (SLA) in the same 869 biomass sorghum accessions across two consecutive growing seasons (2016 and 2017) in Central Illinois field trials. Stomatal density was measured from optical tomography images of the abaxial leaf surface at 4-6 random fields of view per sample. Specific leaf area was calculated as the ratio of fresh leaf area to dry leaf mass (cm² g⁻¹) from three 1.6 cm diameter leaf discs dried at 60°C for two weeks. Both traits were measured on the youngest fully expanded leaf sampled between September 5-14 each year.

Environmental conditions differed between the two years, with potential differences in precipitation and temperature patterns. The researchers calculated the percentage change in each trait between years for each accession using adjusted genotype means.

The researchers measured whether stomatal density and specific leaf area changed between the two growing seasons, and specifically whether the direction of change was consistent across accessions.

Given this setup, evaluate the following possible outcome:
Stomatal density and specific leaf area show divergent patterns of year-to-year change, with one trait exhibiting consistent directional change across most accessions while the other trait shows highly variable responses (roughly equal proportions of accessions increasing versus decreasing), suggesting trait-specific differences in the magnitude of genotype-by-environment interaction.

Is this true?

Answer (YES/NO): NO